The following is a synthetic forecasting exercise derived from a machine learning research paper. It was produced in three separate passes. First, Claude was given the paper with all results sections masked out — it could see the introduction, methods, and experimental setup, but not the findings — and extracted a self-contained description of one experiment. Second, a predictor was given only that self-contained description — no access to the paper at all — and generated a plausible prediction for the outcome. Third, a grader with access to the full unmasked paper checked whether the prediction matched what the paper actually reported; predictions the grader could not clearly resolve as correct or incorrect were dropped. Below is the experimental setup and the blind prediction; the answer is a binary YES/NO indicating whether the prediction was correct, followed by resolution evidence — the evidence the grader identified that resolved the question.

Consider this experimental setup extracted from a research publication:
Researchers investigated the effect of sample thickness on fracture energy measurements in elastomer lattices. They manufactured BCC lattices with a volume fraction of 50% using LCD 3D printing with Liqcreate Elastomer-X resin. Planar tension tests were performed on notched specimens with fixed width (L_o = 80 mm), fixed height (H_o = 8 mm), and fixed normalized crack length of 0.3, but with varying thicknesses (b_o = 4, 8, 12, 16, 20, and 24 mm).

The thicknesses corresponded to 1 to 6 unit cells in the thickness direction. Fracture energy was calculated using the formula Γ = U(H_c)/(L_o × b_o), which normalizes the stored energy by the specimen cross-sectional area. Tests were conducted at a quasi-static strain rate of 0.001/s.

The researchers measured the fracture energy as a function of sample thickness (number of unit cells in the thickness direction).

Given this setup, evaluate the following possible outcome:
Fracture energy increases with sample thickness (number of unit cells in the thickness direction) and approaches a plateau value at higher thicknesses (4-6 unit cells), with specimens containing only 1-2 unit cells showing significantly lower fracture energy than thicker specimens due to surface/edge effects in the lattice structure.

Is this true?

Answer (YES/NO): NO